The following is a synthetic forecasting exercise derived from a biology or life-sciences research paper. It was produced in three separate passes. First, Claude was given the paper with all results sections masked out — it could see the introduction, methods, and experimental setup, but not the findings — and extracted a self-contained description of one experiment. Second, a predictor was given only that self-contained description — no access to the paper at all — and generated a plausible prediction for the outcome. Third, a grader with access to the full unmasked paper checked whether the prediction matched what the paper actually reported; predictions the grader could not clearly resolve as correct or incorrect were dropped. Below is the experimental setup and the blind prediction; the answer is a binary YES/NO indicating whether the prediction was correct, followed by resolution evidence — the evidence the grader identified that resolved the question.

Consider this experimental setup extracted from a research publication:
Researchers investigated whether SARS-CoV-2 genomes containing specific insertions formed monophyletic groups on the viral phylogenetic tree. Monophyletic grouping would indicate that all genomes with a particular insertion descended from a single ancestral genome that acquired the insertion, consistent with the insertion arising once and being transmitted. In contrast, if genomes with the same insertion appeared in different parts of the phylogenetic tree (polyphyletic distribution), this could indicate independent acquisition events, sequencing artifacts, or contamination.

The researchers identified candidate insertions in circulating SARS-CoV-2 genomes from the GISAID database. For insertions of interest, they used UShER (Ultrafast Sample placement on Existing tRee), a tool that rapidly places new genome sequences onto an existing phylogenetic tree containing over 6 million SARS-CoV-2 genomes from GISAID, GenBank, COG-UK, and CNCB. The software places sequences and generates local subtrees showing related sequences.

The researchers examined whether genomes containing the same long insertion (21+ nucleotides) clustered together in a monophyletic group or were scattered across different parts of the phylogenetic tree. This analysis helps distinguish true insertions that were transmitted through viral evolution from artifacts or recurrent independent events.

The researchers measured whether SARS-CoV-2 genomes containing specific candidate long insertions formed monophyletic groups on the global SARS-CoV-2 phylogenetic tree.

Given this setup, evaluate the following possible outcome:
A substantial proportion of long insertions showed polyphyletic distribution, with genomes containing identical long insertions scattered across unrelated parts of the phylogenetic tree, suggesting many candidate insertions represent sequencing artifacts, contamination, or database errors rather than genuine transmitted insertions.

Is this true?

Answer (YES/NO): YES